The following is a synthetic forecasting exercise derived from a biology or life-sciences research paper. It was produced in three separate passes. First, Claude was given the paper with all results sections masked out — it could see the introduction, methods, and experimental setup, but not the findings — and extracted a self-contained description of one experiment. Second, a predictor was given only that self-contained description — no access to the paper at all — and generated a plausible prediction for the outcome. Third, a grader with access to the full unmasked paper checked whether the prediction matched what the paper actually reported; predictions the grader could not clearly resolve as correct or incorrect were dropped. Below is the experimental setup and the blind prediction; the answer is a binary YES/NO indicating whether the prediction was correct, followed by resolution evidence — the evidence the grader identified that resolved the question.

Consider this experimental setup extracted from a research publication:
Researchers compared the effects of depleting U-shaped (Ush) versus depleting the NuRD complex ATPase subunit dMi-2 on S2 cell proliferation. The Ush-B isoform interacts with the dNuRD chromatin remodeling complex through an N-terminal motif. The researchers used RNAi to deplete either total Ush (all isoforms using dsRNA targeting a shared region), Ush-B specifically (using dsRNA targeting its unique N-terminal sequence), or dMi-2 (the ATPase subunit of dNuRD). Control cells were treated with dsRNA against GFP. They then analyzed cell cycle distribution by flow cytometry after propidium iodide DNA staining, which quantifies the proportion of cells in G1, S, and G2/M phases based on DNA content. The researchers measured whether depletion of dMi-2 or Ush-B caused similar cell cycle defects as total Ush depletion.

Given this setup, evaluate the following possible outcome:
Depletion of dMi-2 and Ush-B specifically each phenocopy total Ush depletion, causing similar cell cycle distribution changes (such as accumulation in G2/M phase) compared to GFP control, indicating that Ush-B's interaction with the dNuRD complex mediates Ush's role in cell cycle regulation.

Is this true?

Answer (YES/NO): NO